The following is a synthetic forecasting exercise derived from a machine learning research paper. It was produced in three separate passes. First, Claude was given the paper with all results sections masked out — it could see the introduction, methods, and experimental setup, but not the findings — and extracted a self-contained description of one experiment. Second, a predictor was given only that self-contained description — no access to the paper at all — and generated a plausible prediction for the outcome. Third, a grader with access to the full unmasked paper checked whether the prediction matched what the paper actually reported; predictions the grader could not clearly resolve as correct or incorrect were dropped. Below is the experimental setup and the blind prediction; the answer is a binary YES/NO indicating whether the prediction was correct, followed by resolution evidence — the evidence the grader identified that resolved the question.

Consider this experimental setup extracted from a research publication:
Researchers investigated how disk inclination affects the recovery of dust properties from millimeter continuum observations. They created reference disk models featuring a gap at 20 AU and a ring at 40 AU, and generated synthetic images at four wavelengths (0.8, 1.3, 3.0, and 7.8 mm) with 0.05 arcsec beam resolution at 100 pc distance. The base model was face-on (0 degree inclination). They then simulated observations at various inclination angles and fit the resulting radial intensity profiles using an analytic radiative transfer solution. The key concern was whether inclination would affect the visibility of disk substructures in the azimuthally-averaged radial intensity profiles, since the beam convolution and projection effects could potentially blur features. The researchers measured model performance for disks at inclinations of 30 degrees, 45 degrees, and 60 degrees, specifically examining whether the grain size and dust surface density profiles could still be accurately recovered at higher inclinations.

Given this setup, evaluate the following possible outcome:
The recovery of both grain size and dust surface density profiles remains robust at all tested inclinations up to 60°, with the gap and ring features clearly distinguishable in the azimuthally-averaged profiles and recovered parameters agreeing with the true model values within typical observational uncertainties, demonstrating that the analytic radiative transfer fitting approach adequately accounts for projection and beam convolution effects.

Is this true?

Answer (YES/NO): NO